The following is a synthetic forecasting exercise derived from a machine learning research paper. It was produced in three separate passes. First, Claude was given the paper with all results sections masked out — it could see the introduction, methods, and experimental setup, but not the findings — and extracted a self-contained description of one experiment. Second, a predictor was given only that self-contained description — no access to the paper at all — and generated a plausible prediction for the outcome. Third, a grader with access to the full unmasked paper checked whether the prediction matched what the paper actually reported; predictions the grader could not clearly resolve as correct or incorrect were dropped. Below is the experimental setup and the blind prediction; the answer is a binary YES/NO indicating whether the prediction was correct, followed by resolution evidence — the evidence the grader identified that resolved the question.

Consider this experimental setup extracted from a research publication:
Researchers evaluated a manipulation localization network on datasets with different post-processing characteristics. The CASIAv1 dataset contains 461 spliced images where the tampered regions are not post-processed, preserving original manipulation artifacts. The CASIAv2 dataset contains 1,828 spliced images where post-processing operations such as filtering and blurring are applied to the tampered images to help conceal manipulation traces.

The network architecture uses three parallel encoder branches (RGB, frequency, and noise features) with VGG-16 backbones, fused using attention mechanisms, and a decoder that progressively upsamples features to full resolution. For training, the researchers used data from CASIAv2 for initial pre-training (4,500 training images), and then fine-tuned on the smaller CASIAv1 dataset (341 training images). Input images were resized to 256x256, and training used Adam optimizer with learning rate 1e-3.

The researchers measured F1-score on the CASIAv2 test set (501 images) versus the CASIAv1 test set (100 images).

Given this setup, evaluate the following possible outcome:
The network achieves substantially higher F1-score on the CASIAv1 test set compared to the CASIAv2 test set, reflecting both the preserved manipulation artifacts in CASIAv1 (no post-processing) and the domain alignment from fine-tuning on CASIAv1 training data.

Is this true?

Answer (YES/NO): NO